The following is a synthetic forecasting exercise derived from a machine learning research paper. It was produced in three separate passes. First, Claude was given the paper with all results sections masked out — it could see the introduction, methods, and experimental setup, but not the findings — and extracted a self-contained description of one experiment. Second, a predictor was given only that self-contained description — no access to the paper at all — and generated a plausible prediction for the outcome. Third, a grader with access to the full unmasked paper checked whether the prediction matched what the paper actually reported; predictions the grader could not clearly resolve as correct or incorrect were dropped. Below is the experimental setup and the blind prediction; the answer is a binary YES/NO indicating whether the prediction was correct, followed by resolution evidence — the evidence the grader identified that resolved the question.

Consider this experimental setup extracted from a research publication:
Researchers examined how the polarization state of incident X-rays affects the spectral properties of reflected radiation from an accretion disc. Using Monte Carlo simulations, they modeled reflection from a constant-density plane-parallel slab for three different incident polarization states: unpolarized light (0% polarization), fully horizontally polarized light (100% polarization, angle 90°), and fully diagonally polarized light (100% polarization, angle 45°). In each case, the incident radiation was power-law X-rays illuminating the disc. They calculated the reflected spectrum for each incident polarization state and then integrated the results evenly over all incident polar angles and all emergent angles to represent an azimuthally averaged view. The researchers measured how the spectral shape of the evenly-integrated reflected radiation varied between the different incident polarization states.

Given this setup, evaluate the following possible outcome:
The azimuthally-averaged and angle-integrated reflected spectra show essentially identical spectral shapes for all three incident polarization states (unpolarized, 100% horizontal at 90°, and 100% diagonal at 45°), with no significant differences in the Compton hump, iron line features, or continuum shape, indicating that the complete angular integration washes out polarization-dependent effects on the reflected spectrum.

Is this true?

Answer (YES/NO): YES